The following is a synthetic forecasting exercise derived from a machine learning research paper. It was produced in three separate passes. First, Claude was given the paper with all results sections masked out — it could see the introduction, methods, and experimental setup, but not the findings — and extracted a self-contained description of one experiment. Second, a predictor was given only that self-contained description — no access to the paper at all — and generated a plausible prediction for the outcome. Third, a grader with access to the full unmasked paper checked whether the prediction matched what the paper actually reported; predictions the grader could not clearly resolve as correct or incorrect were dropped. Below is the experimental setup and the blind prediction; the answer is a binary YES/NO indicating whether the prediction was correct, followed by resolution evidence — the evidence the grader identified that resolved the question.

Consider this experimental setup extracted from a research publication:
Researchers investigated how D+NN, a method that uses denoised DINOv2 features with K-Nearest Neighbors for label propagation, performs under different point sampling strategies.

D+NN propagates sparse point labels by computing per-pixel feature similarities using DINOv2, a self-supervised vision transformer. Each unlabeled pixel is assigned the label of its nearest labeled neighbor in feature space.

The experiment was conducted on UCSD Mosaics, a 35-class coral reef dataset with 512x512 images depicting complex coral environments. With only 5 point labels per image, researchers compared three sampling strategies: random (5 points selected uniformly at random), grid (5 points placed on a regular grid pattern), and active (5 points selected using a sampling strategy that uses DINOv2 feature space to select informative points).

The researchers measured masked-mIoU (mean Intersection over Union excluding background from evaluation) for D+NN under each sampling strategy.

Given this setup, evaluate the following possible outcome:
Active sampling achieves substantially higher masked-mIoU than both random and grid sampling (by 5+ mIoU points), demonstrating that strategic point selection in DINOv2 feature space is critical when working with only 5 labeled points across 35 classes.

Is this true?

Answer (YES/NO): YES